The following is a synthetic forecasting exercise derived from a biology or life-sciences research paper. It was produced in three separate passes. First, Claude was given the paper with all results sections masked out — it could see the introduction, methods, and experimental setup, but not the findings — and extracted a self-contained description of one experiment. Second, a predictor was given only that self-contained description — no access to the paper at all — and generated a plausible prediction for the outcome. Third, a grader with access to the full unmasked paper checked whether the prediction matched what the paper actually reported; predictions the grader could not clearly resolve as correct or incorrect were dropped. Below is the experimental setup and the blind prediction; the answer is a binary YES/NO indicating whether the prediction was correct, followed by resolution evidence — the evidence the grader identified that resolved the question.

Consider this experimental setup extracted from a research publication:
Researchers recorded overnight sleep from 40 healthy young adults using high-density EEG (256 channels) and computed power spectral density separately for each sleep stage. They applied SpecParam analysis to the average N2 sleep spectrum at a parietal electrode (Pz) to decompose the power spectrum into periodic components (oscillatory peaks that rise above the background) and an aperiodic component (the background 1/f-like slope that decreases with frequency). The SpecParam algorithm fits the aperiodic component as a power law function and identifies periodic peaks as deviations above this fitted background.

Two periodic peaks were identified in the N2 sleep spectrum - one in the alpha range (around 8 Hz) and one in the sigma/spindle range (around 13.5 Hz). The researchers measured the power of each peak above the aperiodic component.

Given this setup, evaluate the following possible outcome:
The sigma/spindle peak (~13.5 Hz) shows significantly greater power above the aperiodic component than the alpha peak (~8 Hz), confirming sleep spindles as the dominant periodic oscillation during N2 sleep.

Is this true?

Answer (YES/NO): NO